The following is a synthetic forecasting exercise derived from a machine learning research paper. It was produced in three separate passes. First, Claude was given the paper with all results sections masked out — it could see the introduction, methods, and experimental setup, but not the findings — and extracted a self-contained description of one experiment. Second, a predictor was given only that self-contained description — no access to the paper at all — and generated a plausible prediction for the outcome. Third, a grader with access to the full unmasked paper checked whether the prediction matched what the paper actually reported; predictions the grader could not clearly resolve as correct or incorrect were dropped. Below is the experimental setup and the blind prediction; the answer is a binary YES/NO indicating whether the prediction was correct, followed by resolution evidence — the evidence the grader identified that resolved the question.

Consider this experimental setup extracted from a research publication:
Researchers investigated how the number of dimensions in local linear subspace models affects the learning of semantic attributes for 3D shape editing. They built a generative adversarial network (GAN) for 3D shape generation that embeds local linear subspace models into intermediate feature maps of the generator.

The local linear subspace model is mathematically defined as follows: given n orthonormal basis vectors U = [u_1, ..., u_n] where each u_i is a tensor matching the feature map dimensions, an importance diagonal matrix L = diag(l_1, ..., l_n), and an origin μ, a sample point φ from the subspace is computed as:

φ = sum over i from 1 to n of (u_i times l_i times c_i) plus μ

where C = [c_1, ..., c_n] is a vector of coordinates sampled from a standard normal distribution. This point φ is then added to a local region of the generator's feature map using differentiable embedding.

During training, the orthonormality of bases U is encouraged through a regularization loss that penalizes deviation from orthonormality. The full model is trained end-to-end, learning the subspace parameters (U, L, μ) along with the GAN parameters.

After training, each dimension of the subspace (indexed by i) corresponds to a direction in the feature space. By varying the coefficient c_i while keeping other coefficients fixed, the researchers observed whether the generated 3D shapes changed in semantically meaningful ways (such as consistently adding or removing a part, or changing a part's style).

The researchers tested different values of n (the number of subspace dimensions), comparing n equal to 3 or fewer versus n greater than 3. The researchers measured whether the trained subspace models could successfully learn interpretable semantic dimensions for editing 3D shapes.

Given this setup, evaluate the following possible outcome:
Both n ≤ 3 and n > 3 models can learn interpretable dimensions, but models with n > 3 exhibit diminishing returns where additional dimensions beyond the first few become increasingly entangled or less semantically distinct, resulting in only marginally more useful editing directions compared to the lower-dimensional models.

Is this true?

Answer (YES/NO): NO